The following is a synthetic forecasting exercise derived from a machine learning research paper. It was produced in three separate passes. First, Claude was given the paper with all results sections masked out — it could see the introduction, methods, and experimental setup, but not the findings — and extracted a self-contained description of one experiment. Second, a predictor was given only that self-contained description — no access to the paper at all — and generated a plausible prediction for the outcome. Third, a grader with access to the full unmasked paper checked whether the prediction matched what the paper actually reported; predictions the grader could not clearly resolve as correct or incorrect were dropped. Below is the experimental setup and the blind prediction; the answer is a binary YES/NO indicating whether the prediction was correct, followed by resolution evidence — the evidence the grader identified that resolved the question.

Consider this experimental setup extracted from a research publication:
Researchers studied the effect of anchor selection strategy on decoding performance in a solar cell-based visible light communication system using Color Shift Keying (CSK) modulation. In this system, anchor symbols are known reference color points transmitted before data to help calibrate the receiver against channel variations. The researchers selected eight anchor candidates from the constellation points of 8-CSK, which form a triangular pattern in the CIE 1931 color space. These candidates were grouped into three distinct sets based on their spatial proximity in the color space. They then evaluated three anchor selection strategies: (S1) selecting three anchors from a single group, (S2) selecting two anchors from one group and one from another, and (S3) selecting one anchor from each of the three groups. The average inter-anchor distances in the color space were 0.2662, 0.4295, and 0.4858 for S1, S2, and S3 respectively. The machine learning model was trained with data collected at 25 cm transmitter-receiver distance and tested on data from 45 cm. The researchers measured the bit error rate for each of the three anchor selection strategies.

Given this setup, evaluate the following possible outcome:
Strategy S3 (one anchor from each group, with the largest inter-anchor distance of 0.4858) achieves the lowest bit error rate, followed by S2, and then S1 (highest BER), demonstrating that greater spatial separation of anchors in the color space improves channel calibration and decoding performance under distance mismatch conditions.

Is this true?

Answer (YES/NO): YES